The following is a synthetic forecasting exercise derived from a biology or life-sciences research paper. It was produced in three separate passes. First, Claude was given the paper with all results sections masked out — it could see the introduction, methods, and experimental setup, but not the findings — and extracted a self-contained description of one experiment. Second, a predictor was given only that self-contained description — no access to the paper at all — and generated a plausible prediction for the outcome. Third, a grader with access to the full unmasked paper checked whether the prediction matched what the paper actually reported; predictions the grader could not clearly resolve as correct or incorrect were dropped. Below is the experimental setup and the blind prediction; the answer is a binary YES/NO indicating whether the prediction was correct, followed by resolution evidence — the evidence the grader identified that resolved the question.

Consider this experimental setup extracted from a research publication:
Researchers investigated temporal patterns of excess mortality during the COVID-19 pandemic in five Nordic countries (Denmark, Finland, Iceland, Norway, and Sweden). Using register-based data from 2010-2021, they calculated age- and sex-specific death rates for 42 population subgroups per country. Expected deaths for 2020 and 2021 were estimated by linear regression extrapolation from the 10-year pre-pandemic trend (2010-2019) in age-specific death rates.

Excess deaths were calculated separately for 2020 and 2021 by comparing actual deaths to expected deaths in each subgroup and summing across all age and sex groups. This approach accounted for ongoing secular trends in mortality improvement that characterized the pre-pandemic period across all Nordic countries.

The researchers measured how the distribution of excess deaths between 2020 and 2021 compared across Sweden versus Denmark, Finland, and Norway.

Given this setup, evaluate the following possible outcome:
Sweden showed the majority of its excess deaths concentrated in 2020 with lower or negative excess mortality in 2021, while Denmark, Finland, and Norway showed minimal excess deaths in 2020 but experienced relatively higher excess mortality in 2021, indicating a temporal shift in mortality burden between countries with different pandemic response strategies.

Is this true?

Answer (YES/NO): YES